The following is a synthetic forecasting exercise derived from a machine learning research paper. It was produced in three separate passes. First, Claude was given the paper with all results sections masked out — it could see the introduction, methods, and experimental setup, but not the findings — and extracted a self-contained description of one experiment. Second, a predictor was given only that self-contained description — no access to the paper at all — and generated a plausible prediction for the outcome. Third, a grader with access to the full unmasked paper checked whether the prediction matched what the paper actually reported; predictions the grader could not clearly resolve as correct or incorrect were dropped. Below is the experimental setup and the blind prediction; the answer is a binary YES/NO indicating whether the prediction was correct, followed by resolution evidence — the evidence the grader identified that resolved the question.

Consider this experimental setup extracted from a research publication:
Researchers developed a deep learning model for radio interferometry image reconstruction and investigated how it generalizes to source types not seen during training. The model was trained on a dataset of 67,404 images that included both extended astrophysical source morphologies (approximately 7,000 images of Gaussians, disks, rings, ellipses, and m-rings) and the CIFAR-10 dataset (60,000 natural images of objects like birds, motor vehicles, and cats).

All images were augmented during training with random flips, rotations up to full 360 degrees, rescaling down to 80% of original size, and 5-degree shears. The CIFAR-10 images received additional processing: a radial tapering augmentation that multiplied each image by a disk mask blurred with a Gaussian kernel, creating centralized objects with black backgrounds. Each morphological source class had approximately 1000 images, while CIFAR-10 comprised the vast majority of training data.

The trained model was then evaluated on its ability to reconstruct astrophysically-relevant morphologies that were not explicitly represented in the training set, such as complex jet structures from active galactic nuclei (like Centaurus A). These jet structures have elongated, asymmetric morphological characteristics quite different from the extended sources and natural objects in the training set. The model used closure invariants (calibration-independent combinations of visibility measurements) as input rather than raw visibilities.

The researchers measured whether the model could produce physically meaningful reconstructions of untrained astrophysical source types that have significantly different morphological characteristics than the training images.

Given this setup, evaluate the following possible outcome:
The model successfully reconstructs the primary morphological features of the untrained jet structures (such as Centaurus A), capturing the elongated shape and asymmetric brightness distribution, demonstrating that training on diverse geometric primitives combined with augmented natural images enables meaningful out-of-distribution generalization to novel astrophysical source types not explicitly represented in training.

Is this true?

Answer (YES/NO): NO